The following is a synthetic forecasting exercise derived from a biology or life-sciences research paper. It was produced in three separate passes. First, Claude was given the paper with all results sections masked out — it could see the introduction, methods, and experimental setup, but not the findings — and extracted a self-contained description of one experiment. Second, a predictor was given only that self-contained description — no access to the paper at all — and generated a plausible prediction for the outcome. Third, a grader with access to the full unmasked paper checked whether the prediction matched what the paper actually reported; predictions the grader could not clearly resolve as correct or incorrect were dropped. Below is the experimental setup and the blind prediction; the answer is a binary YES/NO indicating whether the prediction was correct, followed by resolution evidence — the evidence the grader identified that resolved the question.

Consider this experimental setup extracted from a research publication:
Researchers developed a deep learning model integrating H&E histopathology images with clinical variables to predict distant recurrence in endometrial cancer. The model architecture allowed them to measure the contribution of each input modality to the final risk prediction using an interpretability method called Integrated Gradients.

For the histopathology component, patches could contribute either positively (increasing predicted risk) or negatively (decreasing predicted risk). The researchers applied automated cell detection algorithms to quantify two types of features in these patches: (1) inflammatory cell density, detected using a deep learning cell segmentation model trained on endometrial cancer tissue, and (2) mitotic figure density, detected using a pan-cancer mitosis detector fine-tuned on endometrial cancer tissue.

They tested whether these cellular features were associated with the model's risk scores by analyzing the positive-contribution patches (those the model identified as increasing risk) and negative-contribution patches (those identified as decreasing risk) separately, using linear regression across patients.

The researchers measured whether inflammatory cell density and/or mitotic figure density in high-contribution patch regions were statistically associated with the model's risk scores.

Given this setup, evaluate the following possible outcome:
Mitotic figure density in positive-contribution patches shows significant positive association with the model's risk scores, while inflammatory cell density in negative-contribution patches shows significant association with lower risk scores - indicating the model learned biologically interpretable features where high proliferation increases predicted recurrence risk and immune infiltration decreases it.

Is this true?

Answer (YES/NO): NO